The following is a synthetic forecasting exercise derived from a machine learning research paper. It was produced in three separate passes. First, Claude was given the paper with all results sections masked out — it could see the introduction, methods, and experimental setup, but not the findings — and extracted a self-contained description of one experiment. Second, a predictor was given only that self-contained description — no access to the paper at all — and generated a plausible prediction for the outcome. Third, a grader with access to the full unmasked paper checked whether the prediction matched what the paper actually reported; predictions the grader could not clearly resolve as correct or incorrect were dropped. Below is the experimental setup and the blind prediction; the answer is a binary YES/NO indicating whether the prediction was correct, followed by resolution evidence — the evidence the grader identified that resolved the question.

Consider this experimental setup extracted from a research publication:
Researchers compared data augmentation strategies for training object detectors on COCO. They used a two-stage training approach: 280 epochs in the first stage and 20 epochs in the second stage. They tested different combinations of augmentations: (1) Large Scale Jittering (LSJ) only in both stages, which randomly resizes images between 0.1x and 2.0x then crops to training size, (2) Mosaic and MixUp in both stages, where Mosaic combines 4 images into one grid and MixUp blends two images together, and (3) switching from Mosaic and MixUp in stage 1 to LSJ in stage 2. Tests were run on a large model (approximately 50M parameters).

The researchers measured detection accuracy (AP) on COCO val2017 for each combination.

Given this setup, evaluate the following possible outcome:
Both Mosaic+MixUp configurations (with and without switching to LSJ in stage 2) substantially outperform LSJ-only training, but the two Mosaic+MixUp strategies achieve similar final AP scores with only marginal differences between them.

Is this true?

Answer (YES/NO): NO